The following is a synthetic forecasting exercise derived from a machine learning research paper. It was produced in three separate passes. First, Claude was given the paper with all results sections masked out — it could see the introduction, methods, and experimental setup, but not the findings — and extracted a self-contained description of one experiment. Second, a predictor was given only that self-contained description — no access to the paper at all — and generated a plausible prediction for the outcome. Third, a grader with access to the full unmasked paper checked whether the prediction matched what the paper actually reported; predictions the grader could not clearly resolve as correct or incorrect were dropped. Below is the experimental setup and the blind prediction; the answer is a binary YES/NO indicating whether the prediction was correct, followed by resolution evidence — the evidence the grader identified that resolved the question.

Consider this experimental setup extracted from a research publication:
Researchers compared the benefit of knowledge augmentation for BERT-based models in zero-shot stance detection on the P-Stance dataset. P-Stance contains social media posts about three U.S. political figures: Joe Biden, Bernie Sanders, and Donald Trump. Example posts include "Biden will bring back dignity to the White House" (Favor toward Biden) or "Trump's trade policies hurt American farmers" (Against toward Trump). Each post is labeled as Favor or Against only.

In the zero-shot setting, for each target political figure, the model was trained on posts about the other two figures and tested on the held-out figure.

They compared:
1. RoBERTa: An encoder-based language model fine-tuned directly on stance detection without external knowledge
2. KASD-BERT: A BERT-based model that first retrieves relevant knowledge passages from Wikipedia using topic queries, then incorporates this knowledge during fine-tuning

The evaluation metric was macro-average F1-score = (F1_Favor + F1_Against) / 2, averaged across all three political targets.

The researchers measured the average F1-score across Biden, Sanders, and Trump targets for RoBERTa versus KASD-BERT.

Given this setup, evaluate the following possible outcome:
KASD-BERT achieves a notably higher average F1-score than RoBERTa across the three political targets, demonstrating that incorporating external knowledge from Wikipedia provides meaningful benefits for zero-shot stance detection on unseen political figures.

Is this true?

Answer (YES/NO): YES